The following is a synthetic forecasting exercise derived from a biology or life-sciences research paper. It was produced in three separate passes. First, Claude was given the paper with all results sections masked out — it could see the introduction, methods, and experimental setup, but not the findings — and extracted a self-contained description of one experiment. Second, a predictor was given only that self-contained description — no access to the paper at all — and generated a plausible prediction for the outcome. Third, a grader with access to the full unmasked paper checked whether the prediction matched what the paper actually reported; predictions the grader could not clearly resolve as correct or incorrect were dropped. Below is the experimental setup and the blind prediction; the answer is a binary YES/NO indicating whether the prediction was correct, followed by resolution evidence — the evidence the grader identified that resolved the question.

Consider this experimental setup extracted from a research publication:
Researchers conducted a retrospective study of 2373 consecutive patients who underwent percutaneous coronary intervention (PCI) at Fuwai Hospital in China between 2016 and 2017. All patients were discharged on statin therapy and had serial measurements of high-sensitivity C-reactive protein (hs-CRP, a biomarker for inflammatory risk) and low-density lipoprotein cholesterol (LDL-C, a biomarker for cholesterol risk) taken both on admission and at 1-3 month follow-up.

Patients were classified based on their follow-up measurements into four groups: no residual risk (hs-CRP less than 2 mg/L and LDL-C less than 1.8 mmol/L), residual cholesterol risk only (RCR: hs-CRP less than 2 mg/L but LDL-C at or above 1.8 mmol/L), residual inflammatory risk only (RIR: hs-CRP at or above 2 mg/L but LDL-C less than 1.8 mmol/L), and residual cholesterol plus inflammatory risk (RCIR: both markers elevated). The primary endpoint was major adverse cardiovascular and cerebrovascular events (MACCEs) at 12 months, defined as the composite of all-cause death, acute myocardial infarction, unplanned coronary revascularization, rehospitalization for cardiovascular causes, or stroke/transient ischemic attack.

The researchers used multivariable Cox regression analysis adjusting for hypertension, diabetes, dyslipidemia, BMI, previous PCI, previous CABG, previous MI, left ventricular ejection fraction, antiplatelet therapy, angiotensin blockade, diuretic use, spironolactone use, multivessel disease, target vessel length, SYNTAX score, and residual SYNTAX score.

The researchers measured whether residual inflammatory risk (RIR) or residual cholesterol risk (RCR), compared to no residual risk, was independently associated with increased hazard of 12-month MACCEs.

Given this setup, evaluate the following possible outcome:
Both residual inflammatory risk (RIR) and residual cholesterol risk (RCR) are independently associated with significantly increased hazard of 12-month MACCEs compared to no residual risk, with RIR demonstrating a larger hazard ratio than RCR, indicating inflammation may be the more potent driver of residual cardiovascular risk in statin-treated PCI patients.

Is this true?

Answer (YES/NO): NO